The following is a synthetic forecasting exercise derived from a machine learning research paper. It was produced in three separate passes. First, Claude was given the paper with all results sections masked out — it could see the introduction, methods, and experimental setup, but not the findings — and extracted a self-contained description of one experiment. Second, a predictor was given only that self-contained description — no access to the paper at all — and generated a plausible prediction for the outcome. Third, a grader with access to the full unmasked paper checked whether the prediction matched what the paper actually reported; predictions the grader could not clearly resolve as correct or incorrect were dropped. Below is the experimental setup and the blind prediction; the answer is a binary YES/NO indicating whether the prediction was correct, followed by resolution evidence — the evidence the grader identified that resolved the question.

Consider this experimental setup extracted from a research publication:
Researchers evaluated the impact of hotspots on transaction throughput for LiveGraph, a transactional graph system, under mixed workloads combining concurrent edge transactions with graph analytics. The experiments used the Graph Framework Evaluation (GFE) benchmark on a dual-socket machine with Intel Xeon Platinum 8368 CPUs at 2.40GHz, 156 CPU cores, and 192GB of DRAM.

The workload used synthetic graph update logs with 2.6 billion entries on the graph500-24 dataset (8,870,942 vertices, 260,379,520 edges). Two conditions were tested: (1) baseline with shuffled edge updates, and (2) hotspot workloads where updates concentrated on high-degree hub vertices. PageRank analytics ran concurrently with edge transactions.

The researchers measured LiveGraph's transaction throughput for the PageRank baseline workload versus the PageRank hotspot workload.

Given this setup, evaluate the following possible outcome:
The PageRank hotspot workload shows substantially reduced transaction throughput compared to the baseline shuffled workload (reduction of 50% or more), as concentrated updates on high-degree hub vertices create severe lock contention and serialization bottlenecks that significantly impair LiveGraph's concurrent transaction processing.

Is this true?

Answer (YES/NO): NO